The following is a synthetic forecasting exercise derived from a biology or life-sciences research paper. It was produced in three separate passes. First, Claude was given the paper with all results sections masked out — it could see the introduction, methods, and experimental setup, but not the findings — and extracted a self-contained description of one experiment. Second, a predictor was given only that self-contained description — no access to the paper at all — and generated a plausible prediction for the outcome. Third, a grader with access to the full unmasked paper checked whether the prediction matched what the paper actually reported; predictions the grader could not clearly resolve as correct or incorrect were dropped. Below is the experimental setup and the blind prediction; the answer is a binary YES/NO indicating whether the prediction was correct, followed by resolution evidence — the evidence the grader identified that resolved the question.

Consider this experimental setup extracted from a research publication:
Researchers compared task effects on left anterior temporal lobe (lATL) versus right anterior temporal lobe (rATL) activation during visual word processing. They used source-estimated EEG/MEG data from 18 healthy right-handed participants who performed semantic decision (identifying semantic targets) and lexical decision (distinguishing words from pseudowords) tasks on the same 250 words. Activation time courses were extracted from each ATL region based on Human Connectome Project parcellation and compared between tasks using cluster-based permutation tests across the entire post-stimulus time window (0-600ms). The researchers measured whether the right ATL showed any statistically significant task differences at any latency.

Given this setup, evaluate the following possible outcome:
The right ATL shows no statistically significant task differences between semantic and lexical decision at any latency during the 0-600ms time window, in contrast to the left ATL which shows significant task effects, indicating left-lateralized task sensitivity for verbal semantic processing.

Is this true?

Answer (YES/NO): YES